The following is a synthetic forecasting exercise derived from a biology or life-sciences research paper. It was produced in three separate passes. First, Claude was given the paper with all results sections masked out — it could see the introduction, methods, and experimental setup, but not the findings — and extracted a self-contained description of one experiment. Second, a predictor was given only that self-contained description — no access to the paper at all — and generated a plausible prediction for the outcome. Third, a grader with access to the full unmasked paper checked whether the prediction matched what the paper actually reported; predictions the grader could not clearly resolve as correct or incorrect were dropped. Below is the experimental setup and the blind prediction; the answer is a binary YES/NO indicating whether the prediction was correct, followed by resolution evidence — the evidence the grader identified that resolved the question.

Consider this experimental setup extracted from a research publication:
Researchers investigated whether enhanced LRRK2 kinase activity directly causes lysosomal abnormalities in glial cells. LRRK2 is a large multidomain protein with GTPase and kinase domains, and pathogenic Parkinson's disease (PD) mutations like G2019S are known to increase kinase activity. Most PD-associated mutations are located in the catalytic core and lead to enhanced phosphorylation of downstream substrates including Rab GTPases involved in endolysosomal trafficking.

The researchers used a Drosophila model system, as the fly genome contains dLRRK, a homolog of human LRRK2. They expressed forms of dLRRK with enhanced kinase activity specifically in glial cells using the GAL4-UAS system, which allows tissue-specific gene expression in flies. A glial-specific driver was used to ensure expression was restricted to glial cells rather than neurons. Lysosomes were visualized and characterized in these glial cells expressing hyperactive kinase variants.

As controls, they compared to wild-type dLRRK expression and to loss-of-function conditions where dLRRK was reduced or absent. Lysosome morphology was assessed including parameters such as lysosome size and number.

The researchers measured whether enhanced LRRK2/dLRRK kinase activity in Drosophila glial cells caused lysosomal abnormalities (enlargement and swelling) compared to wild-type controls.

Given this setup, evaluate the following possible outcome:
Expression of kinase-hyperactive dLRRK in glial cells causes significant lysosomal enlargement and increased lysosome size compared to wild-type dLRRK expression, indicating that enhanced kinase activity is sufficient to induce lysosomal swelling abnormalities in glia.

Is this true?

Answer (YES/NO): NO